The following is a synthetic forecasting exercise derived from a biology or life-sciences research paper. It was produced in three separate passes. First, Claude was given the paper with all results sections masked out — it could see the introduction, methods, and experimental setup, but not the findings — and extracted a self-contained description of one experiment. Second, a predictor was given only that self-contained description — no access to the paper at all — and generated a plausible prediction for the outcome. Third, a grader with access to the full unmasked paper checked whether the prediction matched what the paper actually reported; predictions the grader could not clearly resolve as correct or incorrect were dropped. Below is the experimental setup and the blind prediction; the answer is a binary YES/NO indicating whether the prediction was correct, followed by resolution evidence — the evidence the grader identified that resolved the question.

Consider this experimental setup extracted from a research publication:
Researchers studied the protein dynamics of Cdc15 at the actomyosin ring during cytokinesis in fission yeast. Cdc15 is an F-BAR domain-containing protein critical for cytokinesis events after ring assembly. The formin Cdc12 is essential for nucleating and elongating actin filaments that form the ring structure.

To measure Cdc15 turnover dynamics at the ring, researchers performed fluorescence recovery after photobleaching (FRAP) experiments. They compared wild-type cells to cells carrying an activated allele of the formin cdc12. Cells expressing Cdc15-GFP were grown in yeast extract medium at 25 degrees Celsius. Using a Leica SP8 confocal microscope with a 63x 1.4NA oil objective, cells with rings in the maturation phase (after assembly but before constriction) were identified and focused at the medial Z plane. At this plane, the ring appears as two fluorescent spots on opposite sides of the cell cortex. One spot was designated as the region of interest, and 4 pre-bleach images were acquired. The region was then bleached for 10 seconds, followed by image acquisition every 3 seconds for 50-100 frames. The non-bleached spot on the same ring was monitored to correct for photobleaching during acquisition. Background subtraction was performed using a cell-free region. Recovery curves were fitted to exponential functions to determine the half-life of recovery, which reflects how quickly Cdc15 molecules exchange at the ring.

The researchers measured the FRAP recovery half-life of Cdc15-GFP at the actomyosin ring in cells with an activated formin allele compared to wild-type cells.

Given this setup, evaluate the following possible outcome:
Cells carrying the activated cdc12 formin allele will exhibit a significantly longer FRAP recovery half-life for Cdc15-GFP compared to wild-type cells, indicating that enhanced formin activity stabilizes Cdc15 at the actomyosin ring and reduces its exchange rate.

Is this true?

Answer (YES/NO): YES